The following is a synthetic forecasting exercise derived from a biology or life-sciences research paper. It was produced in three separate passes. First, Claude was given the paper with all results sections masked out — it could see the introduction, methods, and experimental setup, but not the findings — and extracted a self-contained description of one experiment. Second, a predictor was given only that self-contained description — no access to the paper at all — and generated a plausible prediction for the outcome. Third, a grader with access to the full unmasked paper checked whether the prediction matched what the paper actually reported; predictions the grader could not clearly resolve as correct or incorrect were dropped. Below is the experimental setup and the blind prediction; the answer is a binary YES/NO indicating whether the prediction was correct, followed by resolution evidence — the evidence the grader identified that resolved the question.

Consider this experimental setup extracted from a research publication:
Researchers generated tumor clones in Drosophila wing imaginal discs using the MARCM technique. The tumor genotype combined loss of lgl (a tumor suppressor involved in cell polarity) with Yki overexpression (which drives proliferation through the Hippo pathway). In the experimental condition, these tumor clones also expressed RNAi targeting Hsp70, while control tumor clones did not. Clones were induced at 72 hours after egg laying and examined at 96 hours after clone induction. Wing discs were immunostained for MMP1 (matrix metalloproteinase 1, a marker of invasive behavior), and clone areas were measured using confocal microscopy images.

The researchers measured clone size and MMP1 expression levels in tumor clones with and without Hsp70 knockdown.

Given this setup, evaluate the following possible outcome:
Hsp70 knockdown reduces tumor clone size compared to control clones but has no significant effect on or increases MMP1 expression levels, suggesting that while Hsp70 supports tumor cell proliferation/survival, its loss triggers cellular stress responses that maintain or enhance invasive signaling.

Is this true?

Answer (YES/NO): NO